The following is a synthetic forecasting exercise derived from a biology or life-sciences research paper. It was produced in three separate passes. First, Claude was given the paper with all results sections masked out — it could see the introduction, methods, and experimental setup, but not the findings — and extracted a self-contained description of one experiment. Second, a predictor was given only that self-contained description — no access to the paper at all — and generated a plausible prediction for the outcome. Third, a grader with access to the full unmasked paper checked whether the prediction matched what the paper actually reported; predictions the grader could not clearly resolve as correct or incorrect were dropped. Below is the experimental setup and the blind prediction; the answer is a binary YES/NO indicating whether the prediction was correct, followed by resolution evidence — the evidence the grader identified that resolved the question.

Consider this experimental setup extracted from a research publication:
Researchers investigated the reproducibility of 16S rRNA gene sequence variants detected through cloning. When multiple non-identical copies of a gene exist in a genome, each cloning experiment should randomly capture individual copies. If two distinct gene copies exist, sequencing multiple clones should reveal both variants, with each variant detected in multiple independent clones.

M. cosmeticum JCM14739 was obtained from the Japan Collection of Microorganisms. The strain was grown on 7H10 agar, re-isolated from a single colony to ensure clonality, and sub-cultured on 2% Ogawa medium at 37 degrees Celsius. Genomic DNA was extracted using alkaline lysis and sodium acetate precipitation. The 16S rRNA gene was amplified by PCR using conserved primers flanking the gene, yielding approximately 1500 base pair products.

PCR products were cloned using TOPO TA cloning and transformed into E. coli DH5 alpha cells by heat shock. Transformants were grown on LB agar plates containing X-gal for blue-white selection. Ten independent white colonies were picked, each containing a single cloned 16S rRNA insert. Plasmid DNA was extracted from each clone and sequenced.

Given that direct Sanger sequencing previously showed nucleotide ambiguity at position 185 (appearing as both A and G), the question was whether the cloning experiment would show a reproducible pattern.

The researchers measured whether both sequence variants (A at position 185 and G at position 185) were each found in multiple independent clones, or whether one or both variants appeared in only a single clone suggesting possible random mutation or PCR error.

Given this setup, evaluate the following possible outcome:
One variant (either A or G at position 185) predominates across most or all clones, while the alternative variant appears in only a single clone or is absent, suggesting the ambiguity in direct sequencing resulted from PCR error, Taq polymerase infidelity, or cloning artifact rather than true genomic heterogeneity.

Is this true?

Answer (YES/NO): NO